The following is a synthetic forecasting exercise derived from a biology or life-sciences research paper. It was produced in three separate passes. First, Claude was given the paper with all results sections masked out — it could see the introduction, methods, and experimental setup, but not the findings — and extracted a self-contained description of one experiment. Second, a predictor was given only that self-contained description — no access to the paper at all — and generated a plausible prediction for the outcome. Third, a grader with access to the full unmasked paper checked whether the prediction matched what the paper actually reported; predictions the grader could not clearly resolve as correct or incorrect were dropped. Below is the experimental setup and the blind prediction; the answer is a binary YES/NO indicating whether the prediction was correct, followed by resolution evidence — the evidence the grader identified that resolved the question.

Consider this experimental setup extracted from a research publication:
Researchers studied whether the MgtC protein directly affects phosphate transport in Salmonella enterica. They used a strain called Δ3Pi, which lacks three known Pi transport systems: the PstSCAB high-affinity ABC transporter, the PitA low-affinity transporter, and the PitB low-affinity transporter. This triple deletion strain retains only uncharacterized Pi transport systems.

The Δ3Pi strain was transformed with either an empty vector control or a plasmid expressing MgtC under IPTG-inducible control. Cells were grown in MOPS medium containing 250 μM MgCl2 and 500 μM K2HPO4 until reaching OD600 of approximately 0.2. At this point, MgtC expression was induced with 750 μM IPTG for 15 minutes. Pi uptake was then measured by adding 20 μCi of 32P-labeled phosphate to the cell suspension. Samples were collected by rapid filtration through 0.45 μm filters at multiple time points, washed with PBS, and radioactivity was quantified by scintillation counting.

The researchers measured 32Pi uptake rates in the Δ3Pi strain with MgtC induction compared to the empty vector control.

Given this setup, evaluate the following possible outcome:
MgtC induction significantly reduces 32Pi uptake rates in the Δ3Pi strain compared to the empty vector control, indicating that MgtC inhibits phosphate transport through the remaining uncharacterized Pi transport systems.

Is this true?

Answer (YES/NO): YES